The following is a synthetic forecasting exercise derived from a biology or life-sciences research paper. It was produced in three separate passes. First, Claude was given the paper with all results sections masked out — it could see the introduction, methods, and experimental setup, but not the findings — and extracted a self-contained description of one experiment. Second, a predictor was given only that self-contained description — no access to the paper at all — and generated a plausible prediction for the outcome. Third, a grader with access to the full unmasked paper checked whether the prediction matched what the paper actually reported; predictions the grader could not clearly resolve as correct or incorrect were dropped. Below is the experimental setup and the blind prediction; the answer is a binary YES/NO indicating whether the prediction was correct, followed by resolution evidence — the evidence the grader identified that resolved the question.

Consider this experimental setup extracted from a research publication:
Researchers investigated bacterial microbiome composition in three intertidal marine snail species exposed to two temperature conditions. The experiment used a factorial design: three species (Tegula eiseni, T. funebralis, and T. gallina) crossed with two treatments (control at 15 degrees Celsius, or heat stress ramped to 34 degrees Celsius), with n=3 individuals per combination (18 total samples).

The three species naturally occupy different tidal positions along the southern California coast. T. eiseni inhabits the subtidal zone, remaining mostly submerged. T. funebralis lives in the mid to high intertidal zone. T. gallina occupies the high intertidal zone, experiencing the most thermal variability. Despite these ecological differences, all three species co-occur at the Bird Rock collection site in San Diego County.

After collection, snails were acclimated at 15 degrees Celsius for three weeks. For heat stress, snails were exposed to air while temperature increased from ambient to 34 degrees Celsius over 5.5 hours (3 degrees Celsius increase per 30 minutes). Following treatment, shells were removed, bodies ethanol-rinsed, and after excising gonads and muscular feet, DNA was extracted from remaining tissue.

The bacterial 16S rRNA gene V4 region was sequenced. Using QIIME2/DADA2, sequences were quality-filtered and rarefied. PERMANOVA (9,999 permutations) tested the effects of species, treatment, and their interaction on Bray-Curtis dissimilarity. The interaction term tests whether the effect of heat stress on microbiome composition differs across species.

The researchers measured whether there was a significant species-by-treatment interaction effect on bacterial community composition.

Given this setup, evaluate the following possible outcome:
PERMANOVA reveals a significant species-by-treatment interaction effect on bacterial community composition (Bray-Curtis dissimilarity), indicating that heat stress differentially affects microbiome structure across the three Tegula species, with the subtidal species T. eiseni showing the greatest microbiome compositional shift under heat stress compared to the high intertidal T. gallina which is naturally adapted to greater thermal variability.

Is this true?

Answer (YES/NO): NO